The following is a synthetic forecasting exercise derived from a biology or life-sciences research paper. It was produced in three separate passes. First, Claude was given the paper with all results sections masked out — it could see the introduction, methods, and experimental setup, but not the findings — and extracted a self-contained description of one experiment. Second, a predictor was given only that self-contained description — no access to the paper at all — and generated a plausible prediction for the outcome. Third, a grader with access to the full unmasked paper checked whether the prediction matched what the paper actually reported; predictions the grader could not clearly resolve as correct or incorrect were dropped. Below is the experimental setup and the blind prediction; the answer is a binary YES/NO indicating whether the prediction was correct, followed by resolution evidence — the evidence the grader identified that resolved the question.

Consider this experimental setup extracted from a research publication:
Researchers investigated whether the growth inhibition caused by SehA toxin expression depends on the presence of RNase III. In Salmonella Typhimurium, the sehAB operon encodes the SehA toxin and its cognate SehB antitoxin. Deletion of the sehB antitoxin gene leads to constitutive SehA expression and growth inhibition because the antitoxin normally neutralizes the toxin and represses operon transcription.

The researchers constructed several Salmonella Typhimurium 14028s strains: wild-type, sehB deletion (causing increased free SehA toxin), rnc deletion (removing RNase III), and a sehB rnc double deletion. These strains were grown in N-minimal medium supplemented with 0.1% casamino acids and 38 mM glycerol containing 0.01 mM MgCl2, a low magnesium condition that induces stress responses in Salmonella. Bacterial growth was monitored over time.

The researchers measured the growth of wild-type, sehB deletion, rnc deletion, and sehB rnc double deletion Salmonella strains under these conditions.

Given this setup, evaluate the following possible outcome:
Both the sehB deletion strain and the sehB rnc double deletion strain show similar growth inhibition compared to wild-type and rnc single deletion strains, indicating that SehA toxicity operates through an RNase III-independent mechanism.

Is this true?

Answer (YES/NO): NO